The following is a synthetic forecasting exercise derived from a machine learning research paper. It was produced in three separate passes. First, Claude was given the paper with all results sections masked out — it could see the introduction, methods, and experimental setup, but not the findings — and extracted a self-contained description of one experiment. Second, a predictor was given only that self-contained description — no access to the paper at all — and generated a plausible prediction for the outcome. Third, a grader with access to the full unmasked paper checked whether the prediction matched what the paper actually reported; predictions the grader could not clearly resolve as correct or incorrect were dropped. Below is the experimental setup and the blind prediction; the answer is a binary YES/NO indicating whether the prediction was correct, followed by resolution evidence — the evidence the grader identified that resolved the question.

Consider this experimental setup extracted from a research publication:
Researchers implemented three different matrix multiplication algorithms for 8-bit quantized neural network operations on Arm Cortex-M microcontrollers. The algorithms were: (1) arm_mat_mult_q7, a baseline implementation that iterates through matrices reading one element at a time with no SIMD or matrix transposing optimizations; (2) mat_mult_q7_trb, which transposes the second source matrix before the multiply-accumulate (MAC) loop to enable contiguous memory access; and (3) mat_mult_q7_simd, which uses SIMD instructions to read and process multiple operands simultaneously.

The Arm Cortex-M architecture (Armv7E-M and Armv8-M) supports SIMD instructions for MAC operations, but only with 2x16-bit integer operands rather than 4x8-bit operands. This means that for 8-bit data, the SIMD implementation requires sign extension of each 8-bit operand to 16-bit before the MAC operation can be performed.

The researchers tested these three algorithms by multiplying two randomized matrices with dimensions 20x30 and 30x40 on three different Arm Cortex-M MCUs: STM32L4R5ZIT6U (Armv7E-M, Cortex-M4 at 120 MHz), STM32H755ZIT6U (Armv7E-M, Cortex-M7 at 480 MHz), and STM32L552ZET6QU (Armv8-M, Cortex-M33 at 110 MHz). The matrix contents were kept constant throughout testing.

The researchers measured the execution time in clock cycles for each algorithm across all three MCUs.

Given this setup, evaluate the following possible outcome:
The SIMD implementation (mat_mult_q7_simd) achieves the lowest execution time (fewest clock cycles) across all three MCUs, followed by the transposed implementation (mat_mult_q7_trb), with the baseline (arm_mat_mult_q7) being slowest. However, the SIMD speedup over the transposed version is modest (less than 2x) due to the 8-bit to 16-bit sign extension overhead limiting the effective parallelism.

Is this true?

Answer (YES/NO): NO